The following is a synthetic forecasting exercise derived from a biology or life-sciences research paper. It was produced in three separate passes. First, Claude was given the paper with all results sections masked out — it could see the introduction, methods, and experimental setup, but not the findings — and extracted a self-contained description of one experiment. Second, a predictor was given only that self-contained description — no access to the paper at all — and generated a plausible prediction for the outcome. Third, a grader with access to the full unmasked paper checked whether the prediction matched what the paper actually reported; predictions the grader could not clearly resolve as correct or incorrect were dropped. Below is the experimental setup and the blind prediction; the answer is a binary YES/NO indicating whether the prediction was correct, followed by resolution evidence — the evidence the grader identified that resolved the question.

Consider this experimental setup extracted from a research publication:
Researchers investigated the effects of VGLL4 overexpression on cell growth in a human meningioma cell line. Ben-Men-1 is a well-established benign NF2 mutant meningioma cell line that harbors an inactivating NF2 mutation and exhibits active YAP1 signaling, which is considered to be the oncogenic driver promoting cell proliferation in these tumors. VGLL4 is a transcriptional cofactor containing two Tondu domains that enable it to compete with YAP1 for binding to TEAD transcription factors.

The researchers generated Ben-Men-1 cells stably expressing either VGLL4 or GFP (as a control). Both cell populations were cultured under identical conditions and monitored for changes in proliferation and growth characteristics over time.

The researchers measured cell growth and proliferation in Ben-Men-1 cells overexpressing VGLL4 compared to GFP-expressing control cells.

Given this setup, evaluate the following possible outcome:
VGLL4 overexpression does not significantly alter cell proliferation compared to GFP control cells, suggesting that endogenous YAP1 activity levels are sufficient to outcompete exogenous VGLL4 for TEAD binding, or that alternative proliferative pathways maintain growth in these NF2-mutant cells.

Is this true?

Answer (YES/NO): NO